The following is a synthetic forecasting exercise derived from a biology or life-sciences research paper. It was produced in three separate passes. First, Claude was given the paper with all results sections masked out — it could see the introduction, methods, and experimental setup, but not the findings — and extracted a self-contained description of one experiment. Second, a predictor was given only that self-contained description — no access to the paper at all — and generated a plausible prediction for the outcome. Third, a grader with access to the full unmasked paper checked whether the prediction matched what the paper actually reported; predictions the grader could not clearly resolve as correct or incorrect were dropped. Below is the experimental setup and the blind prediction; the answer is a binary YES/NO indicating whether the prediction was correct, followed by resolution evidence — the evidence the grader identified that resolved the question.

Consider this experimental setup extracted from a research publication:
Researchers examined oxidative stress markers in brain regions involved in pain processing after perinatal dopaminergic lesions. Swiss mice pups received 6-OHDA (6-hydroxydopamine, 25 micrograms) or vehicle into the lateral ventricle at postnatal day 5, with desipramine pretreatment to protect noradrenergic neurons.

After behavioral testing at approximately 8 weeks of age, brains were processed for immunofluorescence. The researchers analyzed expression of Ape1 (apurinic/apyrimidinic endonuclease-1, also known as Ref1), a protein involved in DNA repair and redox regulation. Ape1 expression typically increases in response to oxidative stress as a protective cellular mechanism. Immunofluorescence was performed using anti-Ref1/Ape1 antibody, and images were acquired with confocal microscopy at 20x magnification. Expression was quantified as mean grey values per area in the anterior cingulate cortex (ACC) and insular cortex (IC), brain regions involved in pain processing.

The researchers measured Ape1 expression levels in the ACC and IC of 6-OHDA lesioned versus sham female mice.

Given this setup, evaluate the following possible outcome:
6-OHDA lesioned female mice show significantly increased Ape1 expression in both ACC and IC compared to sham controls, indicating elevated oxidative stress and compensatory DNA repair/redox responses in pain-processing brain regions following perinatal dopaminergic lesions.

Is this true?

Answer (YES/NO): NO